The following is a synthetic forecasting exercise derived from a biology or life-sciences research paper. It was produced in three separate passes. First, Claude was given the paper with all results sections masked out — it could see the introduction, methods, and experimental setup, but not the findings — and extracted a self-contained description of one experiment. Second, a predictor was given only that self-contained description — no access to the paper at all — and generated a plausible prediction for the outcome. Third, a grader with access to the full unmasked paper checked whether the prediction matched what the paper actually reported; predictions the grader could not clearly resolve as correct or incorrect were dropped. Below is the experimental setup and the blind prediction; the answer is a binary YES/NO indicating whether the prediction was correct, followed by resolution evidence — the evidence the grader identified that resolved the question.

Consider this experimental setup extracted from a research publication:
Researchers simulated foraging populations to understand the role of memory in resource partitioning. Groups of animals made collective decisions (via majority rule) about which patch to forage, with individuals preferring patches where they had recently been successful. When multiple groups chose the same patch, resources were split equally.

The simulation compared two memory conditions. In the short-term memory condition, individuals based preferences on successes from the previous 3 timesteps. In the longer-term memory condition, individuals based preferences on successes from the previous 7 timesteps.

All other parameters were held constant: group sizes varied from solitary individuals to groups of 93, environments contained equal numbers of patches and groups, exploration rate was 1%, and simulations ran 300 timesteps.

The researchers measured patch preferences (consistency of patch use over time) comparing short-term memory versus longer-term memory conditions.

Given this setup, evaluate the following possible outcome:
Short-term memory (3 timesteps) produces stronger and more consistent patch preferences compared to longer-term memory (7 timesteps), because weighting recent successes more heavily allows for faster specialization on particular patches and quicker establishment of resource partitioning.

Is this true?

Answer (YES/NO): NO